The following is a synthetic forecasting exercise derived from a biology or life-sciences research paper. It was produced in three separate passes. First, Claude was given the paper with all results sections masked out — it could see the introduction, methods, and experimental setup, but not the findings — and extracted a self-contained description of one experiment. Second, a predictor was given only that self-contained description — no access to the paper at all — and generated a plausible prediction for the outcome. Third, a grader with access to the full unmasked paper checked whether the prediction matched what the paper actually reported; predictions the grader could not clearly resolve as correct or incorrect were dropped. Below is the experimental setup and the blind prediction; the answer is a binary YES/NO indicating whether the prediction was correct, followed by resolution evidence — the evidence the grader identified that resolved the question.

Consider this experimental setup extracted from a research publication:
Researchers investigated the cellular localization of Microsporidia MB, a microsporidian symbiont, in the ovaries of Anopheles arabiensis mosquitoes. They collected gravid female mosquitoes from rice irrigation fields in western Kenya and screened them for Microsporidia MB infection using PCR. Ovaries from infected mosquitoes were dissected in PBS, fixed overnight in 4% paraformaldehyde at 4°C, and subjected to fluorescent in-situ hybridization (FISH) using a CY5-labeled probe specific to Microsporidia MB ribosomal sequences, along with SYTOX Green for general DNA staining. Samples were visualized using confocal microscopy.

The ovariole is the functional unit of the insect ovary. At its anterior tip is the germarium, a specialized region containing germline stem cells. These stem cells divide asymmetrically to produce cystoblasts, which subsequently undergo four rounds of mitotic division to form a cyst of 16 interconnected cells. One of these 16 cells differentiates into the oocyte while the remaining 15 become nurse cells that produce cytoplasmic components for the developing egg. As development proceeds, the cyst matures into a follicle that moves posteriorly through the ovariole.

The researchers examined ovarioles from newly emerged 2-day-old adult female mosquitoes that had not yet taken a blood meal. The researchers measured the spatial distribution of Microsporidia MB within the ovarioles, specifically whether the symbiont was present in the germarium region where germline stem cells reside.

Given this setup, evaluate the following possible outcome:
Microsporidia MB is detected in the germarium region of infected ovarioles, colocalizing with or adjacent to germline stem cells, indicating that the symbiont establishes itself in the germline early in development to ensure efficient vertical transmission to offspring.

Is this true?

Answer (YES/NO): YES